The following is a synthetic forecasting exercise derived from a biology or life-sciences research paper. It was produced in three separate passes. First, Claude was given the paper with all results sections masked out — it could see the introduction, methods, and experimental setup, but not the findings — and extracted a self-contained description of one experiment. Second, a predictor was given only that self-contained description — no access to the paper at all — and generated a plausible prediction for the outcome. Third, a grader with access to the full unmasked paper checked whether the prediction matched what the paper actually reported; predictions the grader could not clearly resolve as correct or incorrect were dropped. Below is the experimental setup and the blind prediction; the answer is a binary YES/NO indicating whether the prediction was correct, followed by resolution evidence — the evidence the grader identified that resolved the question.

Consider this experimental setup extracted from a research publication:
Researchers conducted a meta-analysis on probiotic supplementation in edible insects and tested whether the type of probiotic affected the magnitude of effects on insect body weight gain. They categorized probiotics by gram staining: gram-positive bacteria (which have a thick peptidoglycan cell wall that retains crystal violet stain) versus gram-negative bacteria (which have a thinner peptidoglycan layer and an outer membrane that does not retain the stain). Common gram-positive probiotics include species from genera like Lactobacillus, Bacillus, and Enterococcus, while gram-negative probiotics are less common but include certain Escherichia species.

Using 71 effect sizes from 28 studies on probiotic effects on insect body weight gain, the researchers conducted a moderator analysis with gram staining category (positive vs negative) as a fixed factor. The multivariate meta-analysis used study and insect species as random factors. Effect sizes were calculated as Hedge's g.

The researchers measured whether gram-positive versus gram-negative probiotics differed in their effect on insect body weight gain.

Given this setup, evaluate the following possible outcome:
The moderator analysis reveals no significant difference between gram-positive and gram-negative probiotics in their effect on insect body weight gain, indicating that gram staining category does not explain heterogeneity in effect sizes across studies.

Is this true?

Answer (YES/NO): YES